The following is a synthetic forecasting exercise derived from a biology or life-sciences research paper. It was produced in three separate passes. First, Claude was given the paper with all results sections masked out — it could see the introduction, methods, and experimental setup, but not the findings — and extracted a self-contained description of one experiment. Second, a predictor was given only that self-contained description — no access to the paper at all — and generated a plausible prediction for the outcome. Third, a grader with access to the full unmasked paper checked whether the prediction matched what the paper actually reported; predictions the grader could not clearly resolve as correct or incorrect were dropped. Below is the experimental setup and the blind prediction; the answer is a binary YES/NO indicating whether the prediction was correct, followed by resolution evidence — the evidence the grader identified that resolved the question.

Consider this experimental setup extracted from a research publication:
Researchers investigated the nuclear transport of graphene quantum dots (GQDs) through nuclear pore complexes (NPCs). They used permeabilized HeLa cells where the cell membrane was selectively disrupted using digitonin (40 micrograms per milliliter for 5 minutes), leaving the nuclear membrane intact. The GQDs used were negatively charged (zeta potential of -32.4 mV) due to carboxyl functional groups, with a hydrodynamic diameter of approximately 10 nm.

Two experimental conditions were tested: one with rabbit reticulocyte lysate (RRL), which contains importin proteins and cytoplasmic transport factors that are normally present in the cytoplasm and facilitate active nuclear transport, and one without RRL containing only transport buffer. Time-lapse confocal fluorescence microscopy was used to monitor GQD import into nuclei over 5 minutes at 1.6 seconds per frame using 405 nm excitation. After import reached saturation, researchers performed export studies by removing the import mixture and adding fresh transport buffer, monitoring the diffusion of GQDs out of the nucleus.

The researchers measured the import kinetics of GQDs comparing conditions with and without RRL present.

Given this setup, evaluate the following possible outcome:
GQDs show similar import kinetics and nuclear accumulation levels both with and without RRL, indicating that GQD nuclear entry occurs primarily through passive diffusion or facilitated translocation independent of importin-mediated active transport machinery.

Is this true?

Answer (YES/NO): YES